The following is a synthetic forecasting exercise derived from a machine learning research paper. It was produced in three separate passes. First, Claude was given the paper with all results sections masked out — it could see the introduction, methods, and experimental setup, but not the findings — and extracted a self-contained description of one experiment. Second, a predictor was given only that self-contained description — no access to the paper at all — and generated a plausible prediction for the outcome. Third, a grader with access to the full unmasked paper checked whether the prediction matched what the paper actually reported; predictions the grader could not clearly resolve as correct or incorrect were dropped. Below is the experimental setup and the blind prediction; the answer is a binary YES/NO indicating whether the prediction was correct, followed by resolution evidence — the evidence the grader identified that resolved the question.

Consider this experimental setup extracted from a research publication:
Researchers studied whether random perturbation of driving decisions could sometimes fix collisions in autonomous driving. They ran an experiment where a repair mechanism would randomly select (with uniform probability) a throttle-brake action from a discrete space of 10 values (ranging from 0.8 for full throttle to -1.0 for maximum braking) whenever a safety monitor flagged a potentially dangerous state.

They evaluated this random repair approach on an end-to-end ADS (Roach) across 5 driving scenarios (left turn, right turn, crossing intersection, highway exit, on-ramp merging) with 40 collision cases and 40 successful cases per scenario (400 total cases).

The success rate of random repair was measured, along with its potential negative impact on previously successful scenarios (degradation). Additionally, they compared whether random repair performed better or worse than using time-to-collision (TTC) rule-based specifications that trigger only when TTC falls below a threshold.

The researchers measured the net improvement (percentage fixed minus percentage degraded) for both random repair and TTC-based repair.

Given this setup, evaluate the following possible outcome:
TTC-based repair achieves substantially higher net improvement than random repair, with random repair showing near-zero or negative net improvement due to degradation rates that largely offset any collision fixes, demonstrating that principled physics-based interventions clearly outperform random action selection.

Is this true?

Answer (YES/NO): NO